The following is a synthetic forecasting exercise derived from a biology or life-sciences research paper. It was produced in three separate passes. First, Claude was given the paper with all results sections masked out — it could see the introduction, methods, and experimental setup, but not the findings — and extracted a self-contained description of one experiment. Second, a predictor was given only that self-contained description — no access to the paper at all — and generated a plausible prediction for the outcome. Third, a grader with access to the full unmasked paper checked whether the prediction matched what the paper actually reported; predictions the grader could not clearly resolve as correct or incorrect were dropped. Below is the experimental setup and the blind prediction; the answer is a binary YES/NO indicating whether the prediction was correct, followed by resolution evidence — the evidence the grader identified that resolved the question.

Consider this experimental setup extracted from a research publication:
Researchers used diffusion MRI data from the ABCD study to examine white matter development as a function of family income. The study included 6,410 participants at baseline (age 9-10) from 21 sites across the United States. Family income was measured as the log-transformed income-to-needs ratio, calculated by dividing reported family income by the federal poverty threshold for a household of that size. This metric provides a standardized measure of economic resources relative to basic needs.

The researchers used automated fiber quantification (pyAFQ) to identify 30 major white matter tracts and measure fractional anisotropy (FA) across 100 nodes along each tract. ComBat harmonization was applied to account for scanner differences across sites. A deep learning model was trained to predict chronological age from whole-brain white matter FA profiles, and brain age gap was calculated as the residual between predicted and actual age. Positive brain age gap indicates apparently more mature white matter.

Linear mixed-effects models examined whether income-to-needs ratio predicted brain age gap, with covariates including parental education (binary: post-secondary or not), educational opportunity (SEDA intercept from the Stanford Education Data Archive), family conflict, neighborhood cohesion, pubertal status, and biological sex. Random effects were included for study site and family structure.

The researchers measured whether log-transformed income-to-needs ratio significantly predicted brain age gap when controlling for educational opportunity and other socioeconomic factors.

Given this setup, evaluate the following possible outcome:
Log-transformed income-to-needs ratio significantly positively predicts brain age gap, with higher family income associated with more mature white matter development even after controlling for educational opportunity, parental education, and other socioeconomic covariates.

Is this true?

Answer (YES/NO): NO